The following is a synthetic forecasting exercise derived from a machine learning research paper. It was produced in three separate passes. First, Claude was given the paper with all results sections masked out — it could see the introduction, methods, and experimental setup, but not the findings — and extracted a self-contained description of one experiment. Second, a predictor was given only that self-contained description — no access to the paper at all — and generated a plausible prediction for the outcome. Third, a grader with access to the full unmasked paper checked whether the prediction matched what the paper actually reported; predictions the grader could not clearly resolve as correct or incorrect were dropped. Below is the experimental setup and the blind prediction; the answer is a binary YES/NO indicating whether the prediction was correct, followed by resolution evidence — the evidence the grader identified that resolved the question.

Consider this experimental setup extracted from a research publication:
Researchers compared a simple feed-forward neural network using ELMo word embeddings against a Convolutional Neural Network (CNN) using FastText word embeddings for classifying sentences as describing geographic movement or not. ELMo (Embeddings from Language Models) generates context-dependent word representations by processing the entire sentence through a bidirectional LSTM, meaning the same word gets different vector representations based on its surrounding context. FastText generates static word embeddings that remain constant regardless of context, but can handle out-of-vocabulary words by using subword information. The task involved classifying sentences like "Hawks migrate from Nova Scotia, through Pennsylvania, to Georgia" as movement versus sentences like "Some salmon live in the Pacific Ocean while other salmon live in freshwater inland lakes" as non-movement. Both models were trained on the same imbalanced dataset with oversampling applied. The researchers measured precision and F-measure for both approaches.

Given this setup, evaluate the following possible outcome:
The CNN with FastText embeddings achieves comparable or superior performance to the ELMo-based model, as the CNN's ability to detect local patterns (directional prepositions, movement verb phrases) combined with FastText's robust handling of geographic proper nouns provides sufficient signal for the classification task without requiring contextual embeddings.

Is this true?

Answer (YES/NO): NO